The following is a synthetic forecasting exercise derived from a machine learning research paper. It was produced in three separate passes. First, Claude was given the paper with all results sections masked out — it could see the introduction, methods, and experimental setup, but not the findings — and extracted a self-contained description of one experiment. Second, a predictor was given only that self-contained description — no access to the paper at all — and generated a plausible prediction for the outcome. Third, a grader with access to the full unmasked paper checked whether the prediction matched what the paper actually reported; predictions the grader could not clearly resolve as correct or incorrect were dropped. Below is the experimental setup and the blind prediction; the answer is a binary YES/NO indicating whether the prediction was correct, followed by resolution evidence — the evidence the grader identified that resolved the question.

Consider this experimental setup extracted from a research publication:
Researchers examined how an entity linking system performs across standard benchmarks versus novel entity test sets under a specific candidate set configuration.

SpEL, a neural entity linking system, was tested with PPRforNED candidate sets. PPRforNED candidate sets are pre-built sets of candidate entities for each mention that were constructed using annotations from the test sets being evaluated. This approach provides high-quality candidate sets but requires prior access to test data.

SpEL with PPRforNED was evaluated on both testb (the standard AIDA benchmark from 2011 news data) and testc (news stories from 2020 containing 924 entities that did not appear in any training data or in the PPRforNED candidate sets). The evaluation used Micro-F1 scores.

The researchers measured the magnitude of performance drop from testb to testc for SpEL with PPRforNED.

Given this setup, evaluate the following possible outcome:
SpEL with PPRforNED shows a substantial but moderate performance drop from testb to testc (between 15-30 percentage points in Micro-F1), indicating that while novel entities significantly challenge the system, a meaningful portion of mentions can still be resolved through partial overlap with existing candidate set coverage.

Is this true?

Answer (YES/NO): NO